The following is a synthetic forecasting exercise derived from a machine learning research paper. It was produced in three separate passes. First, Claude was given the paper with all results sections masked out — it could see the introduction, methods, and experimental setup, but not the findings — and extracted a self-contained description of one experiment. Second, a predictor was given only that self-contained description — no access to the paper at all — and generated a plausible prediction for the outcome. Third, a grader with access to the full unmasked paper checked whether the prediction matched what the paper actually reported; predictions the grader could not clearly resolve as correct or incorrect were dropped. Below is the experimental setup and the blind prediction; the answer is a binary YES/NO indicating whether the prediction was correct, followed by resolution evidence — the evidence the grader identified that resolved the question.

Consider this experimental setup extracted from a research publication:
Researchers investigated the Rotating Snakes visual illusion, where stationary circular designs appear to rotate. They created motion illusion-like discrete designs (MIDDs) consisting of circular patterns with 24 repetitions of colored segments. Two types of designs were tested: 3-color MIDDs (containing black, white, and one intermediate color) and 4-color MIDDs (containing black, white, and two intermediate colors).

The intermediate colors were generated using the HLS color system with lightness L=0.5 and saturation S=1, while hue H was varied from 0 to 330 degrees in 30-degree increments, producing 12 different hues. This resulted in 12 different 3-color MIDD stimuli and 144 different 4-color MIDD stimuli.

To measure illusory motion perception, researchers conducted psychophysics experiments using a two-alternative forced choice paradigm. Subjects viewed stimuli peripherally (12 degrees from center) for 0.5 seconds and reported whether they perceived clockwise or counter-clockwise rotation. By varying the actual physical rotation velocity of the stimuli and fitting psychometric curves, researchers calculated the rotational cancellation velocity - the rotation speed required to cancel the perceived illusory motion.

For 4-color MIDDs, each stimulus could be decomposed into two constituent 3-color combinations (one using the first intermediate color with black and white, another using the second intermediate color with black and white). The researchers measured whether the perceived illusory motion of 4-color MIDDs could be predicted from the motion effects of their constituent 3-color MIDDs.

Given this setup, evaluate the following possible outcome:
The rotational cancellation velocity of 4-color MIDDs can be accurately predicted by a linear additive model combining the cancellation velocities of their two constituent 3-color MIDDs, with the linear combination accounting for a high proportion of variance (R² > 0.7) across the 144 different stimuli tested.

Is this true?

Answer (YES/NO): NO